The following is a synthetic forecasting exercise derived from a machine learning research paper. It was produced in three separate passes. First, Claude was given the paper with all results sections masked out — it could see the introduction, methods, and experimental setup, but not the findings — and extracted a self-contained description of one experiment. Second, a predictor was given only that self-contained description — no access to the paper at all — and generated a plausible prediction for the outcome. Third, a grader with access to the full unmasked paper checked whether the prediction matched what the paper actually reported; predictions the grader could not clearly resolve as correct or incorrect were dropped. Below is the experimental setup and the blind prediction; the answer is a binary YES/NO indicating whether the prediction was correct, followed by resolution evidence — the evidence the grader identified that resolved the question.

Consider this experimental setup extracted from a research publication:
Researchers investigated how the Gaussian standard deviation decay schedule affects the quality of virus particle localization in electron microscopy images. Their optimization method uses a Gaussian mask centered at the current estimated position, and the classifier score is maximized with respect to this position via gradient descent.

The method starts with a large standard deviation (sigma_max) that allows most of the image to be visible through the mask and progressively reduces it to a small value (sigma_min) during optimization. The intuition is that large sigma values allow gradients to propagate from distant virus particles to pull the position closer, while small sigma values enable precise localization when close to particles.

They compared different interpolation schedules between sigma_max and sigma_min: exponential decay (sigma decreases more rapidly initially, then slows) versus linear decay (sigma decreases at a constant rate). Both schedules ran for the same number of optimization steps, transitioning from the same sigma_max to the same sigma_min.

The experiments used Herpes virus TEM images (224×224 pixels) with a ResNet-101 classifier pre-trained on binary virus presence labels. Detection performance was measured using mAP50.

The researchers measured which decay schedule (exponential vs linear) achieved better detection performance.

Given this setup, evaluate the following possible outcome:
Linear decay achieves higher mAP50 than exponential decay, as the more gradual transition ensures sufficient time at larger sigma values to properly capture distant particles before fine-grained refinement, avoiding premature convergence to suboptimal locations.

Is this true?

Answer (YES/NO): NO